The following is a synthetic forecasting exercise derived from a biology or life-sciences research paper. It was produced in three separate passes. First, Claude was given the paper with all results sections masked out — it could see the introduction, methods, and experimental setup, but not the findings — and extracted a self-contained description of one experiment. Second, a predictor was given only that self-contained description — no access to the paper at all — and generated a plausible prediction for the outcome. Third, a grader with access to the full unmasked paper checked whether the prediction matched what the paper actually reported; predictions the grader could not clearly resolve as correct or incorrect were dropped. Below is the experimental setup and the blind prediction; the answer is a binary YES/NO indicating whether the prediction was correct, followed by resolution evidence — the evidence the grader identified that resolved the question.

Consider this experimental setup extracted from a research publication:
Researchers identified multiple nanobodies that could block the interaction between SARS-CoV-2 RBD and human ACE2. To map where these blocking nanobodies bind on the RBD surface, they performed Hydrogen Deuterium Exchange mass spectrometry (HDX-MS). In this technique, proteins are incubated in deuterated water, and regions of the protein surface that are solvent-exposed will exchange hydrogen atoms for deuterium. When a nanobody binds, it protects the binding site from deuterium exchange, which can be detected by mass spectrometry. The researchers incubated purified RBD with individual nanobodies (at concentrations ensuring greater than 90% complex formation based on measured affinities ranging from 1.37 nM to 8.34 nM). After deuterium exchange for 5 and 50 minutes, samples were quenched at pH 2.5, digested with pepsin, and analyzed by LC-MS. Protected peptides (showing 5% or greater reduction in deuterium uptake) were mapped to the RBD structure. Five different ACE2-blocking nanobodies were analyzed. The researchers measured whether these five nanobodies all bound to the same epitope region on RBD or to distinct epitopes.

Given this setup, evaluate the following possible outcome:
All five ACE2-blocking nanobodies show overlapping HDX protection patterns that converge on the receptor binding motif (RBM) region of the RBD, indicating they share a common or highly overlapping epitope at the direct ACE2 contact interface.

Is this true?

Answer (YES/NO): NO